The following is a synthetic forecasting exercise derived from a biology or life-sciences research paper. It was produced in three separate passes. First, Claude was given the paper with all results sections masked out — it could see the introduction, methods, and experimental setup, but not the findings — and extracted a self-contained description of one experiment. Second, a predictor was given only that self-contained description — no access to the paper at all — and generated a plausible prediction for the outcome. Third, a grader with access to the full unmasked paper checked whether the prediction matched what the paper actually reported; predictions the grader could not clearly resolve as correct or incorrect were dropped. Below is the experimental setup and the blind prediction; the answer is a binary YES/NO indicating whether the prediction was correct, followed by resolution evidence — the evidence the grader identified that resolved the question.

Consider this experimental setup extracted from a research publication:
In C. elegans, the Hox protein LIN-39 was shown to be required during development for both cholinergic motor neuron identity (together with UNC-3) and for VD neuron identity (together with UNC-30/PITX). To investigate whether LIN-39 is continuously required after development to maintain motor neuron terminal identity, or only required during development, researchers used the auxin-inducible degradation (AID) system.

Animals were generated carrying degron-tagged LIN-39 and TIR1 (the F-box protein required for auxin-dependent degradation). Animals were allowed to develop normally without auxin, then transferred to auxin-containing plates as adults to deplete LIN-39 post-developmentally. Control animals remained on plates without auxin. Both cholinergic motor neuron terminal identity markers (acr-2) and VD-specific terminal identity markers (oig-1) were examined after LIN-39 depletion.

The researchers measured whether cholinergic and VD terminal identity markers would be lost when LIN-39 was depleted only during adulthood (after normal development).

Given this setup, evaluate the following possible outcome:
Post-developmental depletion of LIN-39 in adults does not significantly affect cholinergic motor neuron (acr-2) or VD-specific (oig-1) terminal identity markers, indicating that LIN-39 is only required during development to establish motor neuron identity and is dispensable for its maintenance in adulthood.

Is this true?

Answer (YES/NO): NO